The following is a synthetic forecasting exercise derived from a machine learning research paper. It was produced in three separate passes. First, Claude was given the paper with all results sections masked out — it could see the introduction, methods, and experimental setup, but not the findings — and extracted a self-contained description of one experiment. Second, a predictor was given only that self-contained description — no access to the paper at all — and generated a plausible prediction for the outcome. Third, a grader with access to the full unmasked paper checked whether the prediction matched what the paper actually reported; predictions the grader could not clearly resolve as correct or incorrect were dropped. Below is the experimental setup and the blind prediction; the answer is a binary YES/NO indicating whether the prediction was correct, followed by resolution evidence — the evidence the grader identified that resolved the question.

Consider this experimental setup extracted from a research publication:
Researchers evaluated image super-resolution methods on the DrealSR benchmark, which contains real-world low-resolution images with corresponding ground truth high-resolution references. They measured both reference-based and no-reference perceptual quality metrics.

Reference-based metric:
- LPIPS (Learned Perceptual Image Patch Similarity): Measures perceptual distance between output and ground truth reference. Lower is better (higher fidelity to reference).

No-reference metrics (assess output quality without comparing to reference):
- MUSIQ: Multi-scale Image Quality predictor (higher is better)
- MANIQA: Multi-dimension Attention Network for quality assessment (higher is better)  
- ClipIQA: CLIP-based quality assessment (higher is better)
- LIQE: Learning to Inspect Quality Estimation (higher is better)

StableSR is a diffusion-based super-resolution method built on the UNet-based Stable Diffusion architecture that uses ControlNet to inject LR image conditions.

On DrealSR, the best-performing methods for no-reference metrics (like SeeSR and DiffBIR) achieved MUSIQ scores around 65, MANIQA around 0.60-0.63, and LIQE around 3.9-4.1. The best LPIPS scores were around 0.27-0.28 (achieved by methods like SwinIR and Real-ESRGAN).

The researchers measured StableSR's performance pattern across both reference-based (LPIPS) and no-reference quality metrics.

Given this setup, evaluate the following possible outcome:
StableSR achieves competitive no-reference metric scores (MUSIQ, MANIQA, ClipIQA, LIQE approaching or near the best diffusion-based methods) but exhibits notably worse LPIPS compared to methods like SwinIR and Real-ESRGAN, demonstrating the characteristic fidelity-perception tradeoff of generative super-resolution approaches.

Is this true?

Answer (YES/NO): NO